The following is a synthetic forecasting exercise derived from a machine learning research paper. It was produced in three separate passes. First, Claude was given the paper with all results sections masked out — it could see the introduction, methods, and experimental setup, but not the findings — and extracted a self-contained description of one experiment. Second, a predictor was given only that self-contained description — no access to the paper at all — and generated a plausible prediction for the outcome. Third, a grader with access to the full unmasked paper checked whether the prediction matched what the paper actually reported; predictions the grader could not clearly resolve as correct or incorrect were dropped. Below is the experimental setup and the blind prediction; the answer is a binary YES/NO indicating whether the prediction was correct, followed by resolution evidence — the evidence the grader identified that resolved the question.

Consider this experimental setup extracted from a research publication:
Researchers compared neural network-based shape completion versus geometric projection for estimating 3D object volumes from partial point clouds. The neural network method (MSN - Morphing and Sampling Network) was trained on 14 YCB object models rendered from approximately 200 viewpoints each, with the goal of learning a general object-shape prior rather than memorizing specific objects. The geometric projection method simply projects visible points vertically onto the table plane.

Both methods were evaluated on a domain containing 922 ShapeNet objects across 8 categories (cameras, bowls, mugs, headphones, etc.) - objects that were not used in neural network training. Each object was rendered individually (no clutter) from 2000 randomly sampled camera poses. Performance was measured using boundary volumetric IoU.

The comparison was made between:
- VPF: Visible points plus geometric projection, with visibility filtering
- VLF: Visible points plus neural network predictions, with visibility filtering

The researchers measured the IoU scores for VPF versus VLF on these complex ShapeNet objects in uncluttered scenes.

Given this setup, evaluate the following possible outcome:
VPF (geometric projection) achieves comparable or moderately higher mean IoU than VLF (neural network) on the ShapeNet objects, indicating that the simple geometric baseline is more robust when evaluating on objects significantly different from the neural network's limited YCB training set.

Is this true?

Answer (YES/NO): NO